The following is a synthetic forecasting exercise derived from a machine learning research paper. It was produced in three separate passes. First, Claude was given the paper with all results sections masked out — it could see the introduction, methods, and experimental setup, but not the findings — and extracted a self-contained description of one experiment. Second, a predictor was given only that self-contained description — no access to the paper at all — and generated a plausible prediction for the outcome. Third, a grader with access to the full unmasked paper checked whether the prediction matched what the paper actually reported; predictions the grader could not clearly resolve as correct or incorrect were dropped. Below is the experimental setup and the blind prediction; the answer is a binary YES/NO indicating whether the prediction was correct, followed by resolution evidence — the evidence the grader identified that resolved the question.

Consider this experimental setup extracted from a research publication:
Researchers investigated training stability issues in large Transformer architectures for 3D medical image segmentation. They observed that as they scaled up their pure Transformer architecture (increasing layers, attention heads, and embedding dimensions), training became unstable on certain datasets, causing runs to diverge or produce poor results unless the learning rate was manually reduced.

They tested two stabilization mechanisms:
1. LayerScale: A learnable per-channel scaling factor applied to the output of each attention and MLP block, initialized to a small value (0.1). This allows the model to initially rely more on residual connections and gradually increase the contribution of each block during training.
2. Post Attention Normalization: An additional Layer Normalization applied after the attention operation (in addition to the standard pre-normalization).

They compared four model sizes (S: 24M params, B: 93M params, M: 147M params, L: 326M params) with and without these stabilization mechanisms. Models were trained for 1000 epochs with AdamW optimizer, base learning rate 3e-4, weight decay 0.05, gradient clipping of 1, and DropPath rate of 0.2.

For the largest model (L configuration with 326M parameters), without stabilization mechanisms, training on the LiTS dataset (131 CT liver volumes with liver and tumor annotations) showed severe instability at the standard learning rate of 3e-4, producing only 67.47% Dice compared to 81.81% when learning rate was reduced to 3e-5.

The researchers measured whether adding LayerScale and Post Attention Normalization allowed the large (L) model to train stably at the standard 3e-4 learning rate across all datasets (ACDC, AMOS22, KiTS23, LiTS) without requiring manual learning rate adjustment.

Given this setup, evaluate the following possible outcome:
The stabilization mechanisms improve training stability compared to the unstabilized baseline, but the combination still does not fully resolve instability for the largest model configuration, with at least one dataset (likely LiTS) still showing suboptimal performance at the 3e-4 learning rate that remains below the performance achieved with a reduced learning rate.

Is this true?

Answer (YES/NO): NO